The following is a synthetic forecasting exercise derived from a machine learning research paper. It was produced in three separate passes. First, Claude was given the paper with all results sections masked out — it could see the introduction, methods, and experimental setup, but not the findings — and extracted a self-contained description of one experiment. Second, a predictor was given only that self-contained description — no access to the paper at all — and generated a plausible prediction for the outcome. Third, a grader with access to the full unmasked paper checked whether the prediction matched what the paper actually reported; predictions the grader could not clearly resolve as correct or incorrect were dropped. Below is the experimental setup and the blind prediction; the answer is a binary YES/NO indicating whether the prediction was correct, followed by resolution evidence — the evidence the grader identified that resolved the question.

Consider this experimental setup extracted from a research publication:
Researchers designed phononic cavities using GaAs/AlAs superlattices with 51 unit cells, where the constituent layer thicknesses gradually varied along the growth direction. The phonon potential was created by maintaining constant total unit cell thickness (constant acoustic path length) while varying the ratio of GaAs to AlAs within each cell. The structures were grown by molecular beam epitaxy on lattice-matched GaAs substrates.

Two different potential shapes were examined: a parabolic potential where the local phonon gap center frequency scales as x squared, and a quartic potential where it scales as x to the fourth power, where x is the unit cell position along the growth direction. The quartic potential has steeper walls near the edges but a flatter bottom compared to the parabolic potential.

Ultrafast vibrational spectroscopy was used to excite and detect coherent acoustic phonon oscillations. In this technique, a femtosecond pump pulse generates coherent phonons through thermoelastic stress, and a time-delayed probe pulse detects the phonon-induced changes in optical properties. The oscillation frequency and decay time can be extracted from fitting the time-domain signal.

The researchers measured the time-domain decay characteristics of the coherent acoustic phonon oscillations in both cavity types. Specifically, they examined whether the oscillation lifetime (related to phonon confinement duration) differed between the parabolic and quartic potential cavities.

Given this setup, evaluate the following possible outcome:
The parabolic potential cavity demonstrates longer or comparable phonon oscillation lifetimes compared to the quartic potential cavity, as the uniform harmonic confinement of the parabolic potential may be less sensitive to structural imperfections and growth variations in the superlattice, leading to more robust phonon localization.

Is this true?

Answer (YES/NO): YES